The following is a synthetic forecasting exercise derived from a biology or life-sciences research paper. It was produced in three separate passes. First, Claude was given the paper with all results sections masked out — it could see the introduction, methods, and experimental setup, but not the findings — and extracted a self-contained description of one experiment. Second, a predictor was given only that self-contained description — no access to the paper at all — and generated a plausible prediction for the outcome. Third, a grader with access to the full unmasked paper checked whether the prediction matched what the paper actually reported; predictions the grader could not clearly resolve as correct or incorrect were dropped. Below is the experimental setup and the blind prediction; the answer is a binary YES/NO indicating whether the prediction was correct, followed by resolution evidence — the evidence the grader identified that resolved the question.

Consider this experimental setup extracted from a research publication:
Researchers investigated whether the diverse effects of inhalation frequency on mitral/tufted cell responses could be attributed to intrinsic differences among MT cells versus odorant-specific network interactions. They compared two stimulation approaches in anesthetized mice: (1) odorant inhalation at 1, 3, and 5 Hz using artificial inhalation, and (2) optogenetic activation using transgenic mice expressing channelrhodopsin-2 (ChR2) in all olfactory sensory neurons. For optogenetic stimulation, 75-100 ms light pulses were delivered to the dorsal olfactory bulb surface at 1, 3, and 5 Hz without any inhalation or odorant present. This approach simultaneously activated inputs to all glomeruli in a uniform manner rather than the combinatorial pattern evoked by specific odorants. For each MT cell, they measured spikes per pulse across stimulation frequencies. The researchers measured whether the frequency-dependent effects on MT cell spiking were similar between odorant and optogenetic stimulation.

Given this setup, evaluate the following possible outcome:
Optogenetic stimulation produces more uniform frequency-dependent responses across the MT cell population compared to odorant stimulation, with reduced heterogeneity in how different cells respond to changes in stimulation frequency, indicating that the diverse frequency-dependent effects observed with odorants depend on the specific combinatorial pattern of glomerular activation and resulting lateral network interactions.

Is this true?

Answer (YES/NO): YES